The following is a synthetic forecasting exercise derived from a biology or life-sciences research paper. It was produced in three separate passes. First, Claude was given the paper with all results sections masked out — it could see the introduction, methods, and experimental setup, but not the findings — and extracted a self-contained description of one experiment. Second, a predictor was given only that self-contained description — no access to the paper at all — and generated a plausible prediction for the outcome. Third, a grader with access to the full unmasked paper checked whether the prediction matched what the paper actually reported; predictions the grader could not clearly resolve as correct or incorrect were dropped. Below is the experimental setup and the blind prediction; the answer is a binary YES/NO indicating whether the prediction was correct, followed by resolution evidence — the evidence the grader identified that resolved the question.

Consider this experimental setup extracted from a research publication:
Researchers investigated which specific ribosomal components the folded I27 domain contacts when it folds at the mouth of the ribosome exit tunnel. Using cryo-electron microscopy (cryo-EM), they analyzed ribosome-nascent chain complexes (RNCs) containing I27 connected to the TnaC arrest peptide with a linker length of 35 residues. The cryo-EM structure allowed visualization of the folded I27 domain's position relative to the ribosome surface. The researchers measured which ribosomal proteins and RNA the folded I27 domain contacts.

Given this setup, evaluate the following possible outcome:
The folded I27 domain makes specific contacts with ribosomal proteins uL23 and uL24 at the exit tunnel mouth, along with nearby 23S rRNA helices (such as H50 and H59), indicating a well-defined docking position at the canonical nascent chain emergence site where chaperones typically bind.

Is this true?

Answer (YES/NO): NO